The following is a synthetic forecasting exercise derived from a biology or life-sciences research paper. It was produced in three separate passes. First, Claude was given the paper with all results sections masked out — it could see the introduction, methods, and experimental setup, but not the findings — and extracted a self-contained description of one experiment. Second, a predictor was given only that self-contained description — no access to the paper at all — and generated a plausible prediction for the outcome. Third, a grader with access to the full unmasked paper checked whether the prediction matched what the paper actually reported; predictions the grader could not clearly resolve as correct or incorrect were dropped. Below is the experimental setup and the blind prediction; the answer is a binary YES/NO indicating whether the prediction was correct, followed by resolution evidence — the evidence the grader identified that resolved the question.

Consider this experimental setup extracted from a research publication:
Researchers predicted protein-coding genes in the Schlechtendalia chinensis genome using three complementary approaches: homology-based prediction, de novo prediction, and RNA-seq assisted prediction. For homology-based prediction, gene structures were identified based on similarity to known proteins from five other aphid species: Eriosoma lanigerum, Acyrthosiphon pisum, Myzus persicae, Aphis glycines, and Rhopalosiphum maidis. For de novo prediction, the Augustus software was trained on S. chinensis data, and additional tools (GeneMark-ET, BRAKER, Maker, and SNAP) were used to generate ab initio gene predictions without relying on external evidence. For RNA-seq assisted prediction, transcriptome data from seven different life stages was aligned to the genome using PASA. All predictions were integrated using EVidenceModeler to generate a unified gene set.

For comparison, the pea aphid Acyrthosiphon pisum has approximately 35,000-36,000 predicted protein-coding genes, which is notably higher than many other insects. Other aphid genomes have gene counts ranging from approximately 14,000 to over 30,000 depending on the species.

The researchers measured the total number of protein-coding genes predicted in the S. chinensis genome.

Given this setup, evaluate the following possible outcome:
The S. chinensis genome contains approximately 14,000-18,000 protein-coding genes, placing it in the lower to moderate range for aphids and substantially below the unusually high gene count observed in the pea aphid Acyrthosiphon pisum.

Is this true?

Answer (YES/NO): NO